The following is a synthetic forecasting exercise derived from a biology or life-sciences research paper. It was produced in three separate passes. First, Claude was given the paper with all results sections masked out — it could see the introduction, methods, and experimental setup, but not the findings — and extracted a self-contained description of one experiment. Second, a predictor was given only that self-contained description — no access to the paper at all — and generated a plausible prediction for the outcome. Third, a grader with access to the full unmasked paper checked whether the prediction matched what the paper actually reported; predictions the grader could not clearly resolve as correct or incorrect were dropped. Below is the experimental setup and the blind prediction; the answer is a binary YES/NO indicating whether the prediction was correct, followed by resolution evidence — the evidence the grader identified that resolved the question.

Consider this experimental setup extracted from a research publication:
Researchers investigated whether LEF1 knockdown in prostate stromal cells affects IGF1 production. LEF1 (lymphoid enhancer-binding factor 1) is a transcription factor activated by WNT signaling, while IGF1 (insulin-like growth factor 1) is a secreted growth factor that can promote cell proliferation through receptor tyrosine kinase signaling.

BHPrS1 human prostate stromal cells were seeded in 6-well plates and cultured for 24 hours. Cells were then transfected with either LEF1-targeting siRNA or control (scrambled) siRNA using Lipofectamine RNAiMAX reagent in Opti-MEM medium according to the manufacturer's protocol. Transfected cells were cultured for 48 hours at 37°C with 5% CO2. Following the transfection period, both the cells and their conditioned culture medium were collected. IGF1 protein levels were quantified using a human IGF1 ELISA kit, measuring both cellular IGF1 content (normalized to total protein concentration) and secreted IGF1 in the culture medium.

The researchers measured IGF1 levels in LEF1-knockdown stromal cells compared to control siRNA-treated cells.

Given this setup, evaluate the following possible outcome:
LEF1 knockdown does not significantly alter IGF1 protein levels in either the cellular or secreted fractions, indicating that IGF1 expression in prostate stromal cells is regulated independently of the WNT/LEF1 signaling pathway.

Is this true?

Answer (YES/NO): NO